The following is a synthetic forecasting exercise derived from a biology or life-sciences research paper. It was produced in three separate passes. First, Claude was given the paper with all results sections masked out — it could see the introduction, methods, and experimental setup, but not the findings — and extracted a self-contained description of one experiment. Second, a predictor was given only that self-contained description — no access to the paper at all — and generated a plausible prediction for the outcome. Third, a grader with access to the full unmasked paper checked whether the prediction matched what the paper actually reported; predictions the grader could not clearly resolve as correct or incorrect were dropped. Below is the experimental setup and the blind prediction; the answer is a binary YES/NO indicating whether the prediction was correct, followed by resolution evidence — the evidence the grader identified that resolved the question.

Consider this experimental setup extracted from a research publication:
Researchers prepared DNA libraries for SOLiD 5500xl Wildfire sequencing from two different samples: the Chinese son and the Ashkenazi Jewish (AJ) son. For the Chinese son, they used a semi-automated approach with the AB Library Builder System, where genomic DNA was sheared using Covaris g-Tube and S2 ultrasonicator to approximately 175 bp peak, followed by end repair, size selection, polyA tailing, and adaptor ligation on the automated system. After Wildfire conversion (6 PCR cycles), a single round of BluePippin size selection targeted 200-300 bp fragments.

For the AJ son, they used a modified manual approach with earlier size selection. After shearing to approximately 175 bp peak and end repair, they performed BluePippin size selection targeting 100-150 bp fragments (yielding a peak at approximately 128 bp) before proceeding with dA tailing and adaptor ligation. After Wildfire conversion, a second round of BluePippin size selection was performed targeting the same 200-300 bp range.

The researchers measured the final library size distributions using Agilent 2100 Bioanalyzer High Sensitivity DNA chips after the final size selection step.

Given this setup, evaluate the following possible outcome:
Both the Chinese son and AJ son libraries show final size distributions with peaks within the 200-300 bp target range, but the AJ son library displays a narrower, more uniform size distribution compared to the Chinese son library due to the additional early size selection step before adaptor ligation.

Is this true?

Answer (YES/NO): YES